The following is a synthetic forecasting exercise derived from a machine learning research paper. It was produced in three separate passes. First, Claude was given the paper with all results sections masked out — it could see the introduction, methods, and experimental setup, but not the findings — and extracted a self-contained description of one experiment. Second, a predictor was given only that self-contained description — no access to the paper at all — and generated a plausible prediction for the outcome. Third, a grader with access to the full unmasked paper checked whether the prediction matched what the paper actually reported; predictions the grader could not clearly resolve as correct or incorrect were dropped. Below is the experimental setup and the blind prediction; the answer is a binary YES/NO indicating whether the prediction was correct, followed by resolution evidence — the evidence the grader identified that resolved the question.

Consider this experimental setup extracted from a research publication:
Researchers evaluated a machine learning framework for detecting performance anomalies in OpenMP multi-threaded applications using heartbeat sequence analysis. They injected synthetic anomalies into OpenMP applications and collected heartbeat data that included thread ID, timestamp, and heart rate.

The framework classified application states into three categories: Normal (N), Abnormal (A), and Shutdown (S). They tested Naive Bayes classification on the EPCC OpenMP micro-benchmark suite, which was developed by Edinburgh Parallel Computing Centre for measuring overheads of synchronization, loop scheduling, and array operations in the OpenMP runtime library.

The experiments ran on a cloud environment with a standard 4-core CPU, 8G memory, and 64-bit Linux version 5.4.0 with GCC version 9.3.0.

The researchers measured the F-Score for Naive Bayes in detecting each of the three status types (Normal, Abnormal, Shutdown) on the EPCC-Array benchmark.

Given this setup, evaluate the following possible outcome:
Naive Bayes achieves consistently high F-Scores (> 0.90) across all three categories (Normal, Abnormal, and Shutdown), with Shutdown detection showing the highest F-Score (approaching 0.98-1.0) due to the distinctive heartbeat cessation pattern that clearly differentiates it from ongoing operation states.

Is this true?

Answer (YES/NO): NO